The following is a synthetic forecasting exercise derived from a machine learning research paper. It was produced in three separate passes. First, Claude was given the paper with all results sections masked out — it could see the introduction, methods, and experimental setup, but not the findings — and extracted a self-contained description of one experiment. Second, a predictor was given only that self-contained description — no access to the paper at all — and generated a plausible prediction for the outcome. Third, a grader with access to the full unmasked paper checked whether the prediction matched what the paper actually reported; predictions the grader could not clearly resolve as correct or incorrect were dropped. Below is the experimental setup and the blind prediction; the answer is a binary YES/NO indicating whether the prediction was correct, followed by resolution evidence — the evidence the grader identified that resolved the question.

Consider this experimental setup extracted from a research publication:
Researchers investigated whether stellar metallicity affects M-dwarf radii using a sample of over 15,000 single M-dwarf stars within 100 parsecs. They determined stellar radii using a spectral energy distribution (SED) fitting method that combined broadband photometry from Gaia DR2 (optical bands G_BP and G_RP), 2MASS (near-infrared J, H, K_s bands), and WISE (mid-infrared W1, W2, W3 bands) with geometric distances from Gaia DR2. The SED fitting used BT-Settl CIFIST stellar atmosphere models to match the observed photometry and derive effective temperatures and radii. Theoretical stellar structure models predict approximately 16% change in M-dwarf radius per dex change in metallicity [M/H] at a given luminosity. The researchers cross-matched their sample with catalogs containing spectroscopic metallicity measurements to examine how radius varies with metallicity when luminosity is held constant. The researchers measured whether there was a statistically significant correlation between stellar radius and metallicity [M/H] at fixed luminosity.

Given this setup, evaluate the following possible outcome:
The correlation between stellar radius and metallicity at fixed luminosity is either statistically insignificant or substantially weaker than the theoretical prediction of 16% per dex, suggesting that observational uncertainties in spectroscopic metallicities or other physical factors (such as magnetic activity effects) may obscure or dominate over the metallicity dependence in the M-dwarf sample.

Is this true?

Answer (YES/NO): YES